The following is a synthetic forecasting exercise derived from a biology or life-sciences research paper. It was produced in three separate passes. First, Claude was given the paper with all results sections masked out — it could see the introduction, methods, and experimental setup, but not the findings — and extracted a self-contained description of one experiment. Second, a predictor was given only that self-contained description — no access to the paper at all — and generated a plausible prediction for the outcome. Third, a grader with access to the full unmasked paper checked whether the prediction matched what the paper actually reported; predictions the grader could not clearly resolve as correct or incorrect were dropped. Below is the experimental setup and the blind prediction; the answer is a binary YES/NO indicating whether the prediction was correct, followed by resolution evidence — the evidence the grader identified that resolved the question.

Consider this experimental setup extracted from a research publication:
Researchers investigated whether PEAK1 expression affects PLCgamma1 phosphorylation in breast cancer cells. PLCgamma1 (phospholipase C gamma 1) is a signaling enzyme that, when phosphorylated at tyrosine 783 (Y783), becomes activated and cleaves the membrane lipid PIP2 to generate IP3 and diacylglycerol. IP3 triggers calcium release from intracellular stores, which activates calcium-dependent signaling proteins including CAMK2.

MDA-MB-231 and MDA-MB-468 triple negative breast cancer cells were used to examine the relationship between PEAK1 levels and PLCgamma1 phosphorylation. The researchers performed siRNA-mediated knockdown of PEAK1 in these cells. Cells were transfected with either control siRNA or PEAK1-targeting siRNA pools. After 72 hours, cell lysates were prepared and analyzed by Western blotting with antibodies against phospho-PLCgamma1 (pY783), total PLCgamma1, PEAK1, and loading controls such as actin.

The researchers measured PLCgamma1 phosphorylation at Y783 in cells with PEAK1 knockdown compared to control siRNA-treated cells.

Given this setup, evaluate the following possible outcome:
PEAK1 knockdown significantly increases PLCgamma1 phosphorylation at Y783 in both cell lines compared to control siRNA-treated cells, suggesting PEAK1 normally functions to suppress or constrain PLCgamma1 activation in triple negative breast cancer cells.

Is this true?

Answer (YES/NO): NO